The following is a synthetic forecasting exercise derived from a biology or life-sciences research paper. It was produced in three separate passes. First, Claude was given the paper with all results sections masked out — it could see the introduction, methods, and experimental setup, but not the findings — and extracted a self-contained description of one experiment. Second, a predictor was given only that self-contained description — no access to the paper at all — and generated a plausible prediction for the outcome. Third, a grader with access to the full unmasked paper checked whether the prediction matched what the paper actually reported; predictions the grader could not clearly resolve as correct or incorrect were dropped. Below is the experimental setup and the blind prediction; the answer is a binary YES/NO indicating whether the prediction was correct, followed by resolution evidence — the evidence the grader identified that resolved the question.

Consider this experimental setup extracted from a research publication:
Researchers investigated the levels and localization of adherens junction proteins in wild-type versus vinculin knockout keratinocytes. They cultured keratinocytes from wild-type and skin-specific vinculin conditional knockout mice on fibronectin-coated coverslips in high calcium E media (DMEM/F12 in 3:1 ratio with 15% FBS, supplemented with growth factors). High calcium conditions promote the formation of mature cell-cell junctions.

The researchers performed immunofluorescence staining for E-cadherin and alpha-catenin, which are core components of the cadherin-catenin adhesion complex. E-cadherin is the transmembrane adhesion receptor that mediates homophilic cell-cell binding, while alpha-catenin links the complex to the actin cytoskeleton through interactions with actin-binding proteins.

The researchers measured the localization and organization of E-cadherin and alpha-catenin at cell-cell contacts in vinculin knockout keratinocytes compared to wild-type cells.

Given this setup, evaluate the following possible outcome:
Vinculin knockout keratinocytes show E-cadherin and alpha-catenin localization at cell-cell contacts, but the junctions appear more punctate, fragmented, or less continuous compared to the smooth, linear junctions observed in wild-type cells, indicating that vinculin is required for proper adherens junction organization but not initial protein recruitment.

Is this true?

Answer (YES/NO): NO